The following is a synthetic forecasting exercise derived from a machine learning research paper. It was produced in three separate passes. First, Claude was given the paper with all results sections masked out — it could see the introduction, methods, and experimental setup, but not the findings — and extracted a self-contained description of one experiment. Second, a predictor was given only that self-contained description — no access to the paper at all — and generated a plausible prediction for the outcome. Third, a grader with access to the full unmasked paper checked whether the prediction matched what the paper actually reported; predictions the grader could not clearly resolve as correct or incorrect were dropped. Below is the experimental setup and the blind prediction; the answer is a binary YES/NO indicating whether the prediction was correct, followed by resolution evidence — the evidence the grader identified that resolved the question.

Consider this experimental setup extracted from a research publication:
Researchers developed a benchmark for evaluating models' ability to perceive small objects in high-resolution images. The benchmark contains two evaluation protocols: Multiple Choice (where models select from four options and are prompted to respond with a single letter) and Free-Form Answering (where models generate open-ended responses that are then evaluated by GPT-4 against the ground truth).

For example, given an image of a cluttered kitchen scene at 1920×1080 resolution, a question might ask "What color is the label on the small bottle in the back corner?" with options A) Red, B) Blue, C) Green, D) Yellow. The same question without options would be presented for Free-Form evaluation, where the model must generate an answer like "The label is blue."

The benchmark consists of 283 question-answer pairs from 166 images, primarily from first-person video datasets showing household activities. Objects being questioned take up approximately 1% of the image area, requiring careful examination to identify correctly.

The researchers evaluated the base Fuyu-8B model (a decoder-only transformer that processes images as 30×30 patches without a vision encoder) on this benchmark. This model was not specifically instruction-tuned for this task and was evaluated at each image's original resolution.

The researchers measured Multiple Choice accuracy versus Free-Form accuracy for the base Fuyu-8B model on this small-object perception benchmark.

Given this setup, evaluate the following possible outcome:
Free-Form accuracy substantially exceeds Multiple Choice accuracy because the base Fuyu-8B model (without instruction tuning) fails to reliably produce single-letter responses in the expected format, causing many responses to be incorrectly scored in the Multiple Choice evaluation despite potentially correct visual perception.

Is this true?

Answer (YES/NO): NO